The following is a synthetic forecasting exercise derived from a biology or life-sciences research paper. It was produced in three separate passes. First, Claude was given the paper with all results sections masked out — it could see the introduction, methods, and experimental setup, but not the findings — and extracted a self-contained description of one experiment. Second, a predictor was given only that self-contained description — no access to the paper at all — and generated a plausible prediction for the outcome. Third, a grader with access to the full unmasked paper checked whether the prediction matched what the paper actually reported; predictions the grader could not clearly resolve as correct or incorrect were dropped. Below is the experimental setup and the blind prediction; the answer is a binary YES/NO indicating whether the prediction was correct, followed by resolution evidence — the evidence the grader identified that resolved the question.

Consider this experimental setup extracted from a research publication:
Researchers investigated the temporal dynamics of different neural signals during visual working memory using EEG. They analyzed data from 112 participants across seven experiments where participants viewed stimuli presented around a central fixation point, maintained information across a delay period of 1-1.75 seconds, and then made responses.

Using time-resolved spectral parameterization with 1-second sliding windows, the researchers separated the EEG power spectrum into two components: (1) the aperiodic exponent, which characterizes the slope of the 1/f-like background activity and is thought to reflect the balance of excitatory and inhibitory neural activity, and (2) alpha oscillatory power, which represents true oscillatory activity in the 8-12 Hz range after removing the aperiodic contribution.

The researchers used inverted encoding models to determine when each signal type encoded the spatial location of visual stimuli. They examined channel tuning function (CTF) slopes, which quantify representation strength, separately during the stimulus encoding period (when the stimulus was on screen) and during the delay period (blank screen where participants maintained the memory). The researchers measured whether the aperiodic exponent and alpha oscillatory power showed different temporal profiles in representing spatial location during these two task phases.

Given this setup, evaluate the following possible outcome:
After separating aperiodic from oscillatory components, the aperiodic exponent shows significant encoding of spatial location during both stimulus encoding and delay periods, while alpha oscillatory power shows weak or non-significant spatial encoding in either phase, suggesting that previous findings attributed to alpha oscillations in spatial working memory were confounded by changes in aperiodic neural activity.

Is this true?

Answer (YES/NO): NO